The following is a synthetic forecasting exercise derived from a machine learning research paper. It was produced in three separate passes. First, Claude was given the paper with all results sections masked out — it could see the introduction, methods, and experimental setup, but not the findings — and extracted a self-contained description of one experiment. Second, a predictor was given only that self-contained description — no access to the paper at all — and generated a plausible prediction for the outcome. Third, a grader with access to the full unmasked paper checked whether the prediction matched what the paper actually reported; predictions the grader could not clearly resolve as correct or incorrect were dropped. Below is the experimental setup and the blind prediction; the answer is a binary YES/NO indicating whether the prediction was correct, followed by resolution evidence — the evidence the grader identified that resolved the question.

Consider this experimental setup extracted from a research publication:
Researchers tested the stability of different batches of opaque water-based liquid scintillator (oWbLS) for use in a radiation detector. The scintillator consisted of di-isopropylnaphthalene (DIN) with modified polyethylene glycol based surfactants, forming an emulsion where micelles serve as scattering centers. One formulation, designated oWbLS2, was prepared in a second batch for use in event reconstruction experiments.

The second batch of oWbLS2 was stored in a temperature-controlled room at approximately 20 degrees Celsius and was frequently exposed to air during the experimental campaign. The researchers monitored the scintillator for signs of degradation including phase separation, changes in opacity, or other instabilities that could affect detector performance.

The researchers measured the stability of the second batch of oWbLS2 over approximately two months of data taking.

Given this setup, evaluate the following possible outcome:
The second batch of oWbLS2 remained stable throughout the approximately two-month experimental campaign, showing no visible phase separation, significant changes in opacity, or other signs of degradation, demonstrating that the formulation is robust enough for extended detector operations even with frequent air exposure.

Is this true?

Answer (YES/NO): YES